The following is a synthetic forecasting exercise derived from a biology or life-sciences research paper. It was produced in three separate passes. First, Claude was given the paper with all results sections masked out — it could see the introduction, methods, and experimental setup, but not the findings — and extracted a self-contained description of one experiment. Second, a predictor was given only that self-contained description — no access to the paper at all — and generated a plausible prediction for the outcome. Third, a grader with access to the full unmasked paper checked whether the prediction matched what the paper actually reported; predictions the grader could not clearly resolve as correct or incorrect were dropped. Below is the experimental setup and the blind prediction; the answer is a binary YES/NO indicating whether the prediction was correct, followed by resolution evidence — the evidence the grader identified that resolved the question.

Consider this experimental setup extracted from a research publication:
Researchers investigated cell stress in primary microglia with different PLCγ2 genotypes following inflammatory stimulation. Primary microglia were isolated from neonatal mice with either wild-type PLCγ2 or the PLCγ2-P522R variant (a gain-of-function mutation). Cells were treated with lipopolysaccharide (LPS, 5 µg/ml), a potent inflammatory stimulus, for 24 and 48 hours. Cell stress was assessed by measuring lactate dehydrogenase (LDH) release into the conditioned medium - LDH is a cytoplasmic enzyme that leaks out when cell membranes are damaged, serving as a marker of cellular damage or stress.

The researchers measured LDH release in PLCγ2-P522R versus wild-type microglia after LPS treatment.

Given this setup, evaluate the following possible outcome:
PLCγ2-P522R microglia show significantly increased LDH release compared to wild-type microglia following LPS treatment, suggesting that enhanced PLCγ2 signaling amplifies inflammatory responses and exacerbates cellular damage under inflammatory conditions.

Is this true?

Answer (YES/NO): NO